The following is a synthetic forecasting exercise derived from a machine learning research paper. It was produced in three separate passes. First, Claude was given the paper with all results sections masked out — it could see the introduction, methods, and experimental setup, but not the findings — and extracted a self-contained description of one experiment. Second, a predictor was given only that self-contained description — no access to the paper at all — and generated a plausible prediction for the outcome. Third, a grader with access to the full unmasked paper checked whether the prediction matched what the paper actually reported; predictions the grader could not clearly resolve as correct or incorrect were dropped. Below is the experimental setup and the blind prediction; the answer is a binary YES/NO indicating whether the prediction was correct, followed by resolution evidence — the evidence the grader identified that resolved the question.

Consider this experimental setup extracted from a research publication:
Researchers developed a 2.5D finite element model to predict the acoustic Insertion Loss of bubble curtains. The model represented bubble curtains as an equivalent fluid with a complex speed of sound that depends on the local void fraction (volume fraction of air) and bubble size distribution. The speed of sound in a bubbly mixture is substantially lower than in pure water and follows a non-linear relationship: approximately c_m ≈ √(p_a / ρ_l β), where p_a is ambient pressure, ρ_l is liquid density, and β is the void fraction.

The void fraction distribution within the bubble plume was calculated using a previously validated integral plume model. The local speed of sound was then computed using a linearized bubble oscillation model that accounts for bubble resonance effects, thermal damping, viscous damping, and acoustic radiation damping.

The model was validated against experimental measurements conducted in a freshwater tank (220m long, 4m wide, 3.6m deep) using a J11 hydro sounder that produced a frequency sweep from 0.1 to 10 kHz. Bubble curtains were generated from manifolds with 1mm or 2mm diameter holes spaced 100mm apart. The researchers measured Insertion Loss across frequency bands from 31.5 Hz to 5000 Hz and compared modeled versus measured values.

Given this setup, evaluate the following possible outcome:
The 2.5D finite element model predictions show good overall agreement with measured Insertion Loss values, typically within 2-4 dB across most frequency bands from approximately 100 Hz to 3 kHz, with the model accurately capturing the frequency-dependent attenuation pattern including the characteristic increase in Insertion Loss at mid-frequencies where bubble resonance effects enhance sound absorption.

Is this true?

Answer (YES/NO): NO